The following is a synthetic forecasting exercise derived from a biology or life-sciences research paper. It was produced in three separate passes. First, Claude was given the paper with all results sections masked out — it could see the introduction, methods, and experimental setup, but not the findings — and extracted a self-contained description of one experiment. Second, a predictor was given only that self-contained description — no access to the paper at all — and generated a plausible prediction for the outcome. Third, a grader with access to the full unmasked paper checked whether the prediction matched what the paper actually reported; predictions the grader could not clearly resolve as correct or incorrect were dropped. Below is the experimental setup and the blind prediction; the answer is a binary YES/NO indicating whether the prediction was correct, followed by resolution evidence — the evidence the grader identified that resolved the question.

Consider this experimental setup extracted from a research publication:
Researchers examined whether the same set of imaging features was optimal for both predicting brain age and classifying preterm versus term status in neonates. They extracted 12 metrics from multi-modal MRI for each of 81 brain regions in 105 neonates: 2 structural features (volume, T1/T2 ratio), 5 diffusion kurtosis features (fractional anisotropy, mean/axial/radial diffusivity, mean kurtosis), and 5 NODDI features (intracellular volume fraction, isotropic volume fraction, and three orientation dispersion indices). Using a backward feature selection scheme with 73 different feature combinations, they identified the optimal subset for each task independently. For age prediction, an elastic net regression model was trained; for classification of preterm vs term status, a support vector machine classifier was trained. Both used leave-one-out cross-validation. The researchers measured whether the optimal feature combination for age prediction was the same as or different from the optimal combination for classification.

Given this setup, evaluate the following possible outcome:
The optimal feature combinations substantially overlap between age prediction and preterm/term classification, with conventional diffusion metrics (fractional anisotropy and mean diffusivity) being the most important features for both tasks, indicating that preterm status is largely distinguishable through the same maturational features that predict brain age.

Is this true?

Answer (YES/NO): NO